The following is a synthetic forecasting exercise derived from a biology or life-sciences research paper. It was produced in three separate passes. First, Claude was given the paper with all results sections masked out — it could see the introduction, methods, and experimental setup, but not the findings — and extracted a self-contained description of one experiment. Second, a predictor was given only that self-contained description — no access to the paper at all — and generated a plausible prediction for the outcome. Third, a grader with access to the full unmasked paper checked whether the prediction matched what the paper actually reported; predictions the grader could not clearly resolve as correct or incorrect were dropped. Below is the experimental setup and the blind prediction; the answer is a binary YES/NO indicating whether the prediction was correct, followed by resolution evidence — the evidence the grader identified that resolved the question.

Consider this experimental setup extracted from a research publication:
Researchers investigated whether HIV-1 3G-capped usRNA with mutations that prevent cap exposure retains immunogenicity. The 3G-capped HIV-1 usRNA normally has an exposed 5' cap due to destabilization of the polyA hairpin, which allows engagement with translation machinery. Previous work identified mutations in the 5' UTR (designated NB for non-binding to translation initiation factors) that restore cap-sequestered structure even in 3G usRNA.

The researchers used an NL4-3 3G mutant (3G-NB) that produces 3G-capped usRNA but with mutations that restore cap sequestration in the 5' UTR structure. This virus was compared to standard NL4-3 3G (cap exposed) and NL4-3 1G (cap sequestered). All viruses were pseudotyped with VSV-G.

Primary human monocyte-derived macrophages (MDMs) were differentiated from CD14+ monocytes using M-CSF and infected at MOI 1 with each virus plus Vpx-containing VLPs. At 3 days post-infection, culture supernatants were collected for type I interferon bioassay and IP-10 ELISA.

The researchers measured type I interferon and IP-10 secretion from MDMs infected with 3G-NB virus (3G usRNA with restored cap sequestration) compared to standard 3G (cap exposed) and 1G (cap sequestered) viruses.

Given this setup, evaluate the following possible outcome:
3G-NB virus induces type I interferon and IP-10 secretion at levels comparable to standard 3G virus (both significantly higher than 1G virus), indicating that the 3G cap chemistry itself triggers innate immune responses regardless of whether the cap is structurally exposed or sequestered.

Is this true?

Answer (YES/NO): NO